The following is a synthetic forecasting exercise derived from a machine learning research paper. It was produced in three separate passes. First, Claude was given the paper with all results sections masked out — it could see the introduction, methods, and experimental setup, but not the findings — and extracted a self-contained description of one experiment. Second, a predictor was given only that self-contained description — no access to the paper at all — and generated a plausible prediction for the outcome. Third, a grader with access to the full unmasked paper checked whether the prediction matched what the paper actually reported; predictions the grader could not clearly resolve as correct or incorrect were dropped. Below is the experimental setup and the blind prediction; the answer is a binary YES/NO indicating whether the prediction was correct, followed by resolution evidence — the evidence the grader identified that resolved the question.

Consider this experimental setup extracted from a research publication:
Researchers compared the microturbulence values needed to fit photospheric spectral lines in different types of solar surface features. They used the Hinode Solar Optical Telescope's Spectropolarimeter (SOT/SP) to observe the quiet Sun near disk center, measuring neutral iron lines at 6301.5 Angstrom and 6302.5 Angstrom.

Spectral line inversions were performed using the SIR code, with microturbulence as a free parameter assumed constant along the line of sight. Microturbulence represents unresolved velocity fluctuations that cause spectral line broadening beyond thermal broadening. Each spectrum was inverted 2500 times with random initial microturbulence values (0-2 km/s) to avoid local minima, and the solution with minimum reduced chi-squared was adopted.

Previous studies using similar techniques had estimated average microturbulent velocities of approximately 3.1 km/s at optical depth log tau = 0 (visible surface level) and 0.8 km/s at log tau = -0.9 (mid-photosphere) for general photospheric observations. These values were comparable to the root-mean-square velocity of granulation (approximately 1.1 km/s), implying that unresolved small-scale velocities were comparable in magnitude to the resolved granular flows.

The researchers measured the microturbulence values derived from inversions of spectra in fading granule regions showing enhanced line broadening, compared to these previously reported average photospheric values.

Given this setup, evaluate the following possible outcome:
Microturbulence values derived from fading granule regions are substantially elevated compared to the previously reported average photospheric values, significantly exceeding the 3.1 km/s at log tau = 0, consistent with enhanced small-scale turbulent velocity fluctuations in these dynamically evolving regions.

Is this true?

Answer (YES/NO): NO